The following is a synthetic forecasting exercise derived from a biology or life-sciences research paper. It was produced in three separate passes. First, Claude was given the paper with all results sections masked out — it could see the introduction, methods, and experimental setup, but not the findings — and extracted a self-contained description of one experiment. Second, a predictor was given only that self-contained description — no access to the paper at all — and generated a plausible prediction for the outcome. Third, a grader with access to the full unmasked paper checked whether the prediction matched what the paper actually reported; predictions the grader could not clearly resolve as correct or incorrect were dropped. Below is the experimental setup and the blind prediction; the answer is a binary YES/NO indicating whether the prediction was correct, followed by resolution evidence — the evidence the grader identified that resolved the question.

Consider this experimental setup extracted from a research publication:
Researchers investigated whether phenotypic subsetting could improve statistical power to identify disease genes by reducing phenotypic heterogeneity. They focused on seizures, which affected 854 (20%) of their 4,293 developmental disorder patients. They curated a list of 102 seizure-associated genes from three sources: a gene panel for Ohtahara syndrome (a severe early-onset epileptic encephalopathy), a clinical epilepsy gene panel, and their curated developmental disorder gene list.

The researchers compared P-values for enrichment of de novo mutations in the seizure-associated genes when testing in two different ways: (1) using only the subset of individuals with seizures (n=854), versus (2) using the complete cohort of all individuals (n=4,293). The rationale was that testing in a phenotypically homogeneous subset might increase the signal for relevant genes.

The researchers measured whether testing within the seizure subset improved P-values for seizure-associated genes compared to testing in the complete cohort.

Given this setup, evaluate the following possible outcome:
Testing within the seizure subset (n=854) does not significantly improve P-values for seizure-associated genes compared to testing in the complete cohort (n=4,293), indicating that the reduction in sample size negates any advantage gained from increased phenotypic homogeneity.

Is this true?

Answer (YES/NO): YES